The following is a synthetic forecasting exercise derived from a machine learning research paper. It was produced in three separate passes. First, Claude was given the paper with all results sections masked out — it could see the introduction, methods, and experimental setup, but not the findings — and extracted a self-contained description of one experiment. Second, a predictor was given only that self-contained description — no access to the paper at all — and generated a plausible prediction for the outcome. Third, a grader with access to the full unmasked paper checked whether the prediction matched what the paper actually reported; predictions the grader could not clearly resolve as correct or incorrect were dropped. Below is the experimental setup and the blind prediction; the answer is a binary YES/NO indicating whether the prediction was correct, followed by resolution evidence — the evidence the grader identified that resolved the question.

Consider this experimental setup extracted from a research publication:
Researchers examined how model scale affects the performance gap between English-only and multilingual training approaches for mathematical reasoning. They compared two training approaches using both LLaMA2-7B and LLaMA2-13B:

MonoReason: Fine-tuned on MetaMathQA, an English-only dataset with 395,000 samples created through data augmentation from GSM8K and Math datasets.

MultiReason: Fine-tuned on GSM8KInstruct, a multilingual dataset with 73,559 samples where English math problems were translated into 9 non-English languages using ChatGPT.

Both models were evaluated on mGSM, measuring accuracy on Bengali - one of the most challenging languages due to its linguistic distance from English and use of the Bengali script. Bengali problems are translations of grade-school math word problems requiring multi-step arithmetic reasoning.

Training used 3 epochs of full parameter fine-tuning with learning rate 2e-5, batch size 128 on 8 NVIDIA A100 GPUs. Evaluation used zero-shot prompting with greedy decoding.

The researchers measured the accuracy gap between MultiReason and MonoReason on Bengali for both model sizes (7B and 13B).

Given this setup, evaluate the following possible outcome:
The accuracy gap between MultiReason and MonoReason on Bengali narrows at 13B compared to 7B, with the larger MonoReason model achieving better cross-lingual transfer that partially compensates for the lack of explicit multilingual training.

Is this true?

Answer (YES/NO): NO